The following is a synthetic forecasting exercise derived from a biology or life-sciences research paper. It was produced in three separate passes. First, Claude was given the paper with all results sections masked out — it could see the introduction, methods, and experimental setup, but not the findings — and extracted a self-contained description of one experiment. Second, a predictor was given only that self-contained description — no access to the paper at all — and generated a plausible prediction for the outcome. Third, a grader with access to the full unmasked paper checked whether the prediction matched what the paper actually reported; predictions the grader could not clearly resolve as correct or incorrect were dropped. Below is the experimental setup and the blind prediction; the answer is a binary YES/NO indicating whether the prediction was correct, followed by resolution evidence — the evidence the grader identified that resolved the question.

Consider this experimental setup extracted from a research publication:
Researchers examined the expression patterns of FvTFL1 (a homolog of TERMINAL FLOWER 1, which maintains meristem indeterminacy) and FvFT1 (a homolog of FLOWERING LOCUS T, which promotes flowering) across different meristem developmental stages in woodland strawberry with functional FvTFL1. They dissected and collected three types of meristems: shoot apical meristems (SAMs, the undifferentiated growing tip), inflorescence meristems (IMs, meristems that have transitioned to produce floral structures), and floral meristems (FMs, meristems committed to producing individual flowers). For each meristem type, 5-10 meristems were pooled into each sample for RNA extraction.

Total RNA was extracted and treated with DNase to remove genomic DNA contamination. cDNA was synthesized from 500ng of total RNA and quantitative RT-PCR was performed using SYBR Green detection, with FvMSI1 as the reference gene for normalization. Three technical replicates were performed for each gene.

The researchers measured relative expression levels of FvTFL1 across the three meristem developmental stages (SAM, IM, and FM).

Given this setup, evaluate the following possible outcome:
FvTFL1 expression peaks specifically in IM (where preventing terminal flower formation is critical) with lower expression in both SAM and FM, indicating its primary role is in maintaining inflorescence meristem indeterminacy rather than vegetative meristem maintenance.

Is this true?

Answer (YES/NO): NO